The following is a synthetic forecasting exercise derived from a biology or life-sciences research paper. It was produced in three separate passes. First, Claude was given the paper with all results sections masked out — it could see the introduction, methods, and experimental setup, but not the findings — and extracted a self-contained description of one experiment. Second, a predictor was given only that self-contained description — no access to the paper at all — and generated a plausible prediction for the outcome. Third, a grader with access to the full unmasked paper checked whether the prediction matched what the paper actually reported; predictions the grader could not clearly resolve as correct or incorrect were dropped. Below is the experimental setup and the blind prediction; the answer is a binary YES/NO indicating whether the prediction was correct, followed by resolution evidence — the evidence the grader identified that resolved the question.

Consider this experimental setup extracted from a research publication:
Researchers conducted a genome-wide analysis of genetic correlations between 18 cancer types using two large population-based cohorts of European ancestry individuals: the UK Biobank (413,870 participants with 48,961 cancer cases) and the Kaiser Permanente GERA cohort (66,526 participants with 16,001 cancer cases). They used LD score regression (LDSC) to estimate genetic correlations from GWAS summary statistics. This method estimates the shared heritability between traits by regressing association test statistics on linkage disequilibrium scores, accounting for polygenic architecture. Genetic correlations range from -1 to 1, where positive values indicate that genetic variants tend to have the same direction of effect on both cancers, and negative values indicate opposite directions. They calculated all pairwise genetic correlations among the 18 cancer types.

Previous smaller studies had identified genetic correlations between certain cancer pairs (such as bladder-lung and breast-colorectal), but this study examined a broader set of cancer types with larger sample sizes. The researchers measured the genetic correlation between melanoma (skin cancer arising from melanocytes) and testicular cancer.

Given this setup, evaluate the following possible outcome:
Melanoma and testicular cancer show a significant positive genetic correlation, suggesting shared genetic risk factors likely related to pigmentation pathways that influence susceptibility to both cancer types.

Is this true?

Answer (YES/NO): YES